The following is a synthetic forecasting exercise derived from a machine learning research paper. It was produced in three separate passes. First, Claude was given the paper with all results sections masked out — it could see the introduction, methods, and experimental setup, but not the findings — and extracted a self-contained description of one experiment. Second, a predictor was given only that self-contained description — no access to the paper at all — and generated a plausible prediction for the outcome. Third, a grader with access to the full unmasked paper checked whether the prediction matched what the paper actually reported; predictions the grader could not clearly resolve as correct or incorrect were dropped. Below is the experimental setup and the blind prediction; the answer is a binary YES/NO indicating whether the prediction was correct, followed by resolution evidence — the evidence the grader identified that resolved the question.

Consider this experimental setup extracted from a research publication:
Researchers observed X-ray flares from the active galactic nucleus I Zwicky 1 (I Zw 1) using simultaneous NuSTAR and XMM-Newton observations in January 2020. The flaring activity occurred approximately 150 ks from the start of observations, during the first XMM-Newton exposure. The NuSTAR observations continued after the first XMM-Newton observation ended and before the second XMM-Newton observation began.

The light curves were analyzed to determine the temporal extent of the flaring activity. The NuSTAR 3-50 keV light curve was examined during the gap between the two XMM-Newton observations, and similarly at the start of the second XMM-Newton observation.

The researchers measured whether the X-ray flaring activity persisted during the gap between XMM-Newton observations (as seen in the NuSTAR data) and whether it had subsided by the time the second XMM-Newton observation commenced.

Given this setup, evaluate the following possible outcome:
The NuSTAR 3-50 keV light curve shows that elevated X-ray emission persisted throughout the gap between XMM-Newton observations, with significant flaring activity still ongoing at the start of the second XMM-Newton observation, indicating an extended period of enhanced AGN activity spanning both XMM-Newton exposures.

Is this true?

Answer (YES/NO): NO